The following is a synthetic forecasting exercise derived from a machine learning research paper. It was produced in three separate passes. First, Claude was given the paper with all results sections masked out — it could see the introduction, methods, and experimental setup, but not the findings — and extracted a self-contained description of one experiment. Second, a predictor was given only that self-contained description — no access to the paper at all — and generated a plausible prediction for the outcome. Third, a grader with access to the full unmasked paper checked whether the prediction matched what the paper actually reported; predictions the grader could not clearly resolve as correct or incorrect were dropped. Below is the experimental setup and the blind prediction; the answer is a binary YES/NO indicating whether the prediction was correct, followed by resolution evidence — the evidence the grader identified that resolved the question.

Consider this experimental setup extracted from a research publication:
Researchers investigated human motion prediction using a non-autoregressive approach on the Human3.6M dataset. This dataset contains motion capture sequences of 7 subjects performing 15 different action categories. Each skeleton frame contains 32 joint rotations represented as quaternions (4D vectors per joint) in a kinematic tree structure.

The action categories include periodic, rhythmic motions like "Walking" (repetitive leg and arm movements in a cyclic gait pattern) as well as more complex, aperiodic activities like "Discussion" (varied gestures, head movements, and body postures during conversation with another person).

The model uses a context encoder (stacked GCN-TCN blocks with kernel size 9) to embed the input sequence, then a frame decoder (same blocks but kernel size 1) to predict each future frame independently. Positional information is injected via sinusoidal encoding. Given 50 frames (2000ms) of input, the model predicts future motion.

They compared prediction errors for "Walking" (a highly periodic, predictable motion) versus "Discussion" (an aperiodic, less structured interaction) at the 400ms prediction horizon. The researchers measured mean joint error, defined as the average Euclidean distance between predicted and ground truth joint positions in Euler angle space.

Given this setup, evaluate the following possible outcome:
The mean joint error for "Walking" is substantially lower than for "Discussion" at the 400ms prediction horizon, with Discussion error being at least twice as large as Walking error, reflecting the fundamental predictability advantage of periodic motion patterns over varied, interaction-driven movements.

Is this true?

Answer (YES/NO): NO